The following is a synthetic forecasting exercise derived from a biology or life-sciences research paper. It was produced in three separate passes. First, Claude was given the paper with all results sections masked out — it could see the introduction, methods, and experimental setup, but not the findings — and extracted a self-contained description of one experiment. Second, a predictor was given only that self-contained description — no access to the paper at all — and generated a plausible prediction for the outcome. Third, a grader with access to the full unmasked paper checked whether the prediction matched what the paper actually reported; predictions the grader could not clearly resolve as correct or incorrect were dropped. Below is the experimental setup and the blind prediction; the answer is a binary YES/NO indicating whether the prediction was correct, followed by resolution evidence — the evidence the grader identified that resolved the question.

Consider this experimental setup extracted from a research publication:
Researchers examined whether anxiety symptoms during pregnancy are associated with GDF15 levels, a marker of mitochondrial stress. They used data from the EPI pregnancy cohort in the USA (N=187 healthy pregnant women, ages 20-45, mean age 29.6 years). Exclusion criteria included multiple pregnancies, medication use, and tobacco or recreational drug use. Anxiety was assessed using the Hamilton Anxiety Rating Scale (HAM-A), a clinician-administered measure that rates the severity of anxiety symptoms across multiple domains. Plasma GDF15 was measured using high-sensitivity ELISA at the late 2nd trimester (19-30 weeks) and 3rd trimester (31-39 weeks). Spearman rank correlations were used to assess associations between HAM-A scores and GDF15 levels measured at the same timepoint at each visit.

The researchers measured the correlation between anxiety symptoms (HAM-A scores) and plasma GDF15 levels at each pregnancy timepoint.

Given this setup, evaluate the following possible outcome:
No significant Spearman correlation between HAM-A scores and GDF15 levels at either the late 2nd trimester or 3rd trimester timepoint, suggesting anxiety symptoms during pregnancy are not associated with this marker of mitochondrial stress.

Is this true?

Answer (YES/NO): YES